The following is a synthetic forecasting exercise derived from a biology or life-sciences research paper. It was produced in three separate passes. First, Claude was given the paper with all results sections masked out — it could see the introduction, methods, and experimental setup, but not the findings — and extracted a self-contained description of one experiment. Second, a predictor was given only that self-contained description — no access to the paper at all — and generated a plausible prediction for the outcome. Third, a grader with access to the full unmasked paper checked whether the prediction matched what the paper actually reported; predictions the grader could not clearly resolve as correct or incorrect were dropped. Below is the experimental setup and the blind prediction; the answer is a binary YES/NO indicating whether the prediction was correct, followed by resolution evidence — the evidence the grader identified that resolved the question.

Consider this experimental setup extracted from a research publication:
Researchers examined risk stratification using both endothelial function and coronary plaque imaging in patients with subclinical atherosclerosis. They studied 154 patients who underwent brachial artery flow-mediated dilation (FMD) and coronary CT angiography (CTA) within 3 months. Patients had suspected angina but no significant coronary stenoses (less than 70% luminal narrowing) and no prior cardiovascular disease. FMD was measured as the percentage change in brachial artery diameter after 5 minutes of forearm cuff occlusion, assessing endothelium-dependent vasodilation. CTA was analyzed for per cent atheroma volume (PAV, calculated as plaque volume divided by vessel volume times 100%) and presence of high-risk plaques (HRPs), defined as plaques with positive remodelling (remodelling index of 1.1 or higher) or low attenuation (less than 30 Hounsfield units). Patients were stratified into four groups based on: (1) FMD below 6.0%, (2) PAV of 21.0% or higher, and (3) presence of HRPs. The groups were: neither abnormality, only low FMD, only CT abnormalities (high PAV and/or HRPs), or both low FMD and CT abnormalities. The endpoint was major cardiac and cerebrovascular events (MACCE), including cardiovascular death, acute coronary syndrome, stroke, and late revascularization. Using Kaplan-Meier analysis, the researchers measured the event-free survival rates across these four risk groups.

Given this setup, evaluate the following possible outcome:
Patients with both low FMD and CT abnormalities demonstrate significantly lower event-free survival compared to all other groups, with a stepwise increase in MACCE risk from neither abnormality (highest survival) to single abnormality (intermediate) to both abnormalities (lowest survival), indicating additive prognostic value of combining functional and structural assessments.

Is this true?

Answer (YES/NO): YES